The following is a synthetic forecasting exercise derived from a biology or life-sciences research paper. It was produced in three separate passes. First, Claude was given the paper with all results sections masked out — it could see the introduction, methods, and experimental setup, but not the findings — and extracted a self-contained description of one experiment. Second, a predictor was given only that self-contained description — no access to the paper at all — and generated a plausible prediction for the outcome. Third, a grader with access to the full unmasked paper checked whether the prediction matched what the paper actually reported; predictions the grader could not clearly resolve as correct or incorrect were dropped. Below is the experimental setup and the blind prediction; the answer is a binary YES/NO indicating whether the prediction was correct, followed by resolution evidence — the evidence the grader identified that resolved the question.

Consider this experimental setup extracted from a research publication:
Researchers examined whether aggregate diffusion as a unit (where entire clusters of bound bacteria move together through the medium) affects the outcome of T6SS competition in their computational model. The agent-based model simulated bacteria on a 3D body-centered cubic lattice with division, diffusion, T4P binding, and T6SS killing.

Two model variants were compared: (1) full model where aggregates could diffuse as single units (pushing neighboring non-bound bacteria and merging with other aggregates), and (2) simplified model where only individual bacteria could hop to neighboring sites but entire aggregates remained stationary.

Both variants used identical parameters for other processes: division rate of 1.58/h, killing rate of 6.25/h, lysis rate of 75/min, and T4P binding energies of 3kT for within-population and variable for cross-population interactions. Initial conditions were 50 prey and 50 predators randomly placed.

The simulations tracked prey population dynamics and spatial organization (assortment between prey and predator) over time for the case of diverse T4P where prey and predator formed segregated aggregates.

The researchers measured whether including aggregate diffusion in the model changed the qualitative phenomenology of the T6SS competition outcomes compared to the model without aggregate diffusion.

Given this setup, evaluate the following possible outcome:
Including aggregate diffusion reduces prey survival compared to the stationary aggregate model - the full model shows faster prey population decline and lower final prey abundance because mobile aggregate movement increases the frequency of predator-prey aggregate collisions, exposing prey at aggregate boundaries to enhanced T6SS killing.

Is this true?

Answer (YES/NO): NO